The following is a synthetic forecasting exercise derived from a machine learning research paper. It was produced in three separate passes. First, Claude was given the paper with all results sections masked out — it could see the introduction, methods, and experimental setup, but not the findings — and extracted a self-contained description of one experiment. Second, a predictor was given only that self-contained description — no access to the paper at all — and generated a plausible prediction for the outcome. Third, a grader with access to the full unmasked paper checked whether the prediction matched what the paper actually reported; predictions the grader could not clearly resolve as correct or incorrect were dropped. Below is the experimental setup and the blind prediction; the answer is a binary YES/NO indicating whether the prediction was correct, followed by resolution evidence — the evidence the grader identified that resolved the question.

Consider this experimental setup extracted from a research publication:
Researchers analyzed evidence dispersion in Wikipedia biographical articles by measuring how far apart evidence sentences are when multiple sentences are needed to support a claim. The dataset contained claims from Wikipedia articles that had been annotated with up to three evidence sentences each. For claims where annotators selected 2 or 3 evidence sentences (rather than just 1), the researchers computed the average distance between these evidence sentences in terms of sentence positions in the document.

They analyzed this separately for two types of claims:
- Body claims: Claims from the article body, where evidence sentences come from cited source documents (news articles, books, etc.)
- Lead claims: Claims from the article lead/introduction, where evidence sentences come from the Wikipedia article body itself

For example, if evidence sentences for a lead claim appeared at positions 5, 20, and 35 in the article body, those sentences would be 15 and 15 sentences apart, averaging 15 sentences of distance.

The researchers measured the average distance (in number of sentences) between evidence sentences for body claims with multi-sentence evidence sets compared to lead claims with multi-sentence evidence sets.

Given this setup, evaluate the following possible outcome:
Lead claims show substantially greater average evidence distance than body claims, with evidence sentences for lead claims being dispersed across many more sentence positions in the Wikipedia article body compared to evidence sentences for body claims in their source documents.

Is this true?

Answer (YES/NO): YES